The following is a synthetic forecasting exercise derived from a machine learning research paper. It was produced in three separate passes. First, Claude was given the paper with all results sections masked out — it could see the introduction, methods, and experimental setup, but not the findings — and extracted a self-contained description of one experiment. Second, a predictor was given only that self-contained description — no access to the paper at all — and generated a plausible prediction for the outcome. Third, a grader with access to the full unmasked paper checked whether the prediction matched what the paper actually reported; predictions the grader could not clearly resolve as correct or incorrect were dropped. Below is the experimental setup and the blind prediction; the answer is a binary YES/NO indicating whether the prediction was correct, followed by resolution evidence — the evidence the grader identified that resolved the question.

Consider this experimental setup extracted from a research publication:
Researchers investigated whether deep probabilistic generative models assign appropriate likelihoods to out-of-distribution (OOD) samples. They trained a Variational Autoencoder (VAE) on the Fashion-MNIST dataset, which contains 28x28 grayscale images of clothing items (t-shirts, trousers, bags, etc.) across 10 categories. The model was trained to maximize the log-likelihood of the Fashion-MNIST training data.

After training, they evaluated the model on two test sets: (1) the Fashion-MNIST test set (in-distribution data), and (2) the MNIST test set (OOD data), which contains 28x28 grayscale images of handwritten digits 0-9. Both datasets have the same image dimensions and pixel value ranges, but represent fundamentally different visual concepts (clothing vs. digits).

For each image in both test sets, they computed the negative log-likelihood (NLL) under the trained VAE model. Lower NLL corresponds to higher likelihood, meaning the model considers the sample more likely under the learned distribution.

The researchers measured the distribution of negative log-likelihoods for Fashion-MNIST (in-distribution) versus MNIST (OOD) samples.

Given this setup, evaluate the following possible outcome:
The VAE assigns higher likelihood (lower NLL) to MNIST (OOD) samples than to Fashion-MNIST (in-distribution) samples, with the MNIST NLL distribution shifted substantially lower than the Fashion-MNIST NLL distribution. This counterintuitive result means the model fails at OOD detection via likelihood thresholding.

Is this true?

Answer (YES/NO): YES